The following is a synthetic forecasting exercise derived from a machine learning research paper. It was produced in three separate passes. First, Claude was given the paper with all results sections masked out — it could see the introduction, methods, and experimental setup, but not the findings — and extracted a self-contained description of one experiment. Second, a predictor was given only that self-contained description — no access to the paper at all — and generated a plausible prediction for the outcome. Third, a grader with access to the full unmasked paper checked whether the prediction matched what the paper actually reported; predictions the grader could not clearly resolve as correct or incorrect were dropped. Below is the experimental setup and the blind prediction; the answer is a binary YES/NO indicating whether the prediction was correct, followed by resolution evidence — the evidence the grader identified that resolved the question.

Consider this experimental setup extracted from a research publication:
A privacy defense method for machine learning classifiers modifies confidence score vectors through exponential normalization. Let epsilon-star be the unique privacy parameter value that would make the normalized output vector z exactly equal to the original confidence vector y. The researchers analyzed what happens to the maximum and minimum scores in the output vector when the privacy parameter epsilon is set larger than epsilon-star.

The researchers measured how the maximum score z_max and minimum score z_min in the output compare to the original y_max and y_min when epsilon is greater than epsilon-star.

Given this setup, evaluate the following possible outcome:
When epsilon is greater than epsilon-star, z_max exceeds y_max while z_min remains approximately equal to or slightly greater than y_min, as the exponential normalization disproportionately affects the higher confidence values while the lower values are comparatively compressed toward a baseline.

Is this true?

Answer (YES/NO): NO